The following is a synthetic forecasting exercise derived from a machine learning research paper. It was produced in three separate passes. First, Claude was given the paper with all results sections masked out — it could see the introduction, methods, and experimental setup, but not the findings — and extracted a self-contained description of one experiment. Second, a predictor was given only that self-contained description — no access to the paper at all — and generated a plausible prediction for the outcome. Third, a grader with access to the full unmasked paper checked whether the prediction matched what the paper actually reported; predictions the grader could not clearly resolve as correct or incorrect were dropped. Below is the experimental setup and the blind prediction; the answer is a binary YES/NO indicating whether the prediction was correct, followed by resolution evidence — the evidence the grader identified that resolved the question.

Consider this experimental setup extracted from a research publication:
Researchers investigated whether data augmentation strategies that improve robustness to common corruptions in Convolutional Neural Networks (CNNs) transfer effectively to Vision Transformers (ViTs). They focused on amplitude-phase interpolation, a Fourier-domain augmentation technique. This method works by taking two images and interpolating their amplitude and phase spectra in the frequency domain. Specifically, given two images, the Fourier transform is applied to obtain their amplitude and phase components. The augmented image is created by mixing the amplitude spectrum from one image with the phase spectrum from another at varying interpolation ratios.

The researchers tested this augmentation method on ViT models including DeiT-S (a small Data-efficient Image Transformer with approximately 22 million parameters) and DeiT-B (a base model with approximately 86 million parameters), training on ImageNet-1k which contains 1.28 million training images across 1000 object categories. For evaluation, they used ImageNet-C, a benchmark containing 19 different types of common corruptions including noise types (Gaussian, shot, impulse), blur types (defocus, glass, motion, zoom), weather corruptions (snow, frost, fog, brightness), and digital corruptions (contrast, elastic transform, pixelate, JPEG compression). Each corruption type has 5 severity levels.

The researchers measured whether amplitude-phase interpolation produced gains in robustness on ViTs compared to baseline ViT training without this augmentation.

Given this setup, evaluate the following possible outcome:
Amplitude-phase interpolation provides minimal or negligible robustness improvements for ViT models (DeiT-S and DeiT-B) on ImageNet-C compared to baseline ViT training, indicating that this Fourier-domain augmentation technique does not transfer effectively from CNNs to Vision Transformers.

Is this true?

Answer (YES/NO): NO